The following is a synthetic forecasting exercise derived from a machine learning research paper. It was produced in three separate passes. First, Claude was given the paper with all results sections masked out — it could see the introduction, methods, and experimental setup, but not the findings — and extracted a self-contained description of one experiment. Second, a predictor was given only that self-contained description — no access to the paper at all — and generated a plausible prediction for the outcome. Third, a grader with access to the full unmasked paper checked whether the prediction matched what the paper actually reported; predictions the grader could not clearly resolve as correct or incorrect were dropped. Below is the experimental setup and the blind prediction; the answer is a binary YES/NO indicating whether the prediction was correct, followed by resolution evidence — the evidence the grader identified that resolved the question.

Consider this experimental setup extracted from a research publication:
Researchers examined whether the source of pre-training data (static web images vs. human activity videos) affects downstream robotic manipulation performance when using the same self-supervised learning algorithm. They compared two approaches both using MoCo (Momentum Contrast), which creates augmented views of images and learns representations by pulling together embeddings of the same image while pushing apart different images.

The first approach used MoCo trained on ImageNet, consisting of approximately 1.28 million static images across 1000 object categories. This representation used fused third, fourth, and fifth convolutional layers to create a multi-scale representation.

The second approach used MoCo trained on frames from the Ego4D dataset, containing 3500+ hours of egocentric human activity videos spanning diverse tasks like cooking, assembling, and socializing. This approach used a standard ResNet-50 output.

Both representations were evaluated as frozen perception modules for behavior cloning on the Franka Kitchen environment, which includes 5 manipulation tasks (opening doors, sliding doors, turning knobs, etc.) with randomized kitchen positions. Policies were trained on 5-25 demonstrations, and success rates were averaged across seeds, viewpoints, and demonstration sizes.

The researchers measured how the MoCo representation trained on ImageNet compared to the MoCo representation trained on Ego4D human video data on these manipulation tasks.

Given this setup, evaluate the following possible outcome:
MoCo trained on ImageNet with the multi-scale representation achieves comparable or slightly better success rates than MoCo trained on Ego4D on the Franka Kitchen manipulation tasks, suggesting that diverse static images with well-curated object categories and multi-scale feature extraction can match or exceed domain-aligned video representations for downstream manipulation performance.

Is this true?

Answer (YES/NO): NO